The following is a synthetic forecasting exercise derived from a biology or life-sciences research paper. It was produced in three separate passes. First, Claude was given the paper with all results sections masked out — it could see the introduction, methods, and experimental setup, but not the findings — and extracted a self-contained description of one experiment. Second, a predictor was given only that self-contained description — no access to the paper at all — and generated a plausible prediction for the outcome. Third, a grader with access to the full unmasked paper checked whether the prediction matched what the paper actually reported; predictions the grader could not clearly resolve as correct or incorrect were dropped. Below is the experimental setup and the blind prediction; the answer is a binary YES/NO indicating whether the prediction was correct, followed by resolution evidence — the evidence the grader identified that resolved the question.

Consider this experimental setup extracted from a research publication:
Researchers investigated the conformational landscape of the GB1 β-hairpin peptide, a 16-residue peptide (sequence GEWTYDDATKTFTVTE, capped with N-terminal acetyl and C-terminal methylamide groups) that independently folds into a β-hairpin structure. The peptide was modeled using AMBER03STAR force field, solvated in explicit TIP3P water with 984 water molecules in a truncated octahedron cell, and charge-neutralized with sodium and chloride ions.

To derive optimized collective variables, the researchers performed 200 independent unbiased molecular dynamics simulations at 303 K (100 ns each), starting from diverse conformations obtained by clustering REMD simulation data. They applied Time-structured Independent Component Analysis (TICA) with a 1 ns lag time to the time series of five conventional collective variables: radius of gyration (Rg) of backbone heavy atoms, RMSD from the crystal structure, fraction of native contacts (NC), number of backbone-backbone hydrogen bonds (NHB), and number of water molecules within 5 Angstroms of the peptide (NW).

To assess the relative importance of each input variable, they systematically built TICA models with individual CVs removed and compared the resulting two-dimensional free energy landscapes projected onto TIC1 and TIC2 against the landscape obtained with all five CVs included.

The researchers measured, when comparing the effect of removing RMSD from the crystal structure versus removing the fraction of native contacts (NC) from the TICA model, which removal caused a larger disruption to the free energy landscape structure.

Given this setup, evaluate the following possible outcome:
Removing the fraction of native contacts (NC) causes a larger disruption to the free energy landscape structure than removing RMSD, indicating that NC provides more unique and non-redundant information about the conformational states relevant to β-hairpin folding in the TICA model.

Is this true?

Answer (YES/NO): YES